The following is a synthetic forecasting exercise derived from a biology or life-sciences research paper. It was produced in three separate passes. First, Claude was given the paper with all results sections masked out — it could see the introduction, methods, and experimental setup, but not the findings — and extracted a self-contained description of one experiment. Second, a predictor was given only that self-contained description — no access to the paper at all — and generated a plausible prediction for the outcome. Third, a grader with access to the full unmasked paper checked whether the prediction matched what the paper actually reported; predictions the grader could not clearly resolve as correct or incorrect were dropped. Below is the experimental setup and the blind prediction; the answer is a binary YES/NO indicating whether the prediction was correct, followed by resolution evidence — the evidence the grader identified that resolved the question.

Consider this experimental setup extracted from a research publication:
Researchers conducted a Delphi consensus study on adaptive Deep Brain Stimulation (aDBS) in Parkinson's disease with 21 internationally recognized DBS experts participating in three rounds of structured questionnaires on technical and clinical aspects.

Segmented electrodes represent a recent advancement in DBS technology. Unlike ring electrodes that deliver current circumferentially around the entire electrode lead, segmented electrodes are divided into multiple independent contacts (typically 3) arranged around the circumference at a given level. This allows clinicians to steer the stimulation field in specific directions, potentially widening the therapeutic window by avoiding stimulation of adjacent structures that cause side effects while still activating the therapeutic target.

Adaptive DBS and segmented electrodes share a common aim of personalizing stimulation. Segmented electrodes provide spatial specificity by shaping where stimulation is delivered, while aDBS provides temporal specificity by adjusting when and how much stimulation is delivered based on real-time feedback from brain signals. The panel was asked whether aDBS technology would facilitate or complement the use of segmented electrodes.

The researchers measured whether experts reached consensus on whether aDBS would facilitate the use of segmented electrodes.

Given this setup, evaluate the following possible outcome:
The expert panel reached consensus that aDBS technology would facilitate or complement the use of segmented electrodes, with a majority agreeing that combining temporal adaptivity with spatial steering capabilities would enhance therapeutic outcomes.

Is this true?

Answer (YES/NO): NO